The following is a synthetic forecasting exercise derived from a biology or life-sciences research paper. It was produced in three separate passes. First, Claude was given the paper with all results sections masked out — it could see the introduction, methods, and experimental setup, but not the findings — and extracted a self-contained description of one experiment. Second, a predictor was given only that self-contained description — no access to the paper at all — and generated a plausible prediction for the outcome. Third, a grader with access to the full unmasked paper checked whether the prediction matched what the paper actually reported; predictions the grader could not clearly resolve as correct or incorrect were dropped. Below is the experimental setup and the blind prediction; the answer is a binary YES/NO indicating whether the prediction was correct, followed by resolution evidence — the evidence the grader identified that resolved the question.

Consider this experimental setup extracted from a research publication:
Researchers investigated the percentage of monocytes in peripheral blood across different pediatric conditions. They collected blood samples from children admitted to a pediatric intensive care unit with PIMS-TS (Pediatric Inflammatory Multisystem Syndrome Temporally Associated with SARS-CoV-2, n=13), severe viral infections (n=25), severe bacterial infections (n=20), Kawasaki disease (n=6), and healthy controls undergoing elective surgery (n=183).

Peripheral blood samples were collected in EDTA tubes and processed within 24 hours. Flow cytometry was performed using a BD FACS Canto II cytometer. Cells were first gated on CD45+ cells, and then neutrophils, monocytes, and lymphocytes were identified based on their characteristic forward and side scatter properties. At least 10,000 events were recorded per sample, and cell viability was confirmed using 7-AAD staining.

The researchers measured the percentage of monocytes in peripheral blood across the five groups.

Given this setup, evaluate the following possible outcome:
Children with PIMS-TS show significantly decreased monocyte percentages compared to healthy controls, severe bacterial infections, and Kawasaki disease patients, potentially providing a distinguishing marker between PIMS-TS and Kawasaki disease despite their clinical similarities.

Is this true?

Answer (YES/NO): YES